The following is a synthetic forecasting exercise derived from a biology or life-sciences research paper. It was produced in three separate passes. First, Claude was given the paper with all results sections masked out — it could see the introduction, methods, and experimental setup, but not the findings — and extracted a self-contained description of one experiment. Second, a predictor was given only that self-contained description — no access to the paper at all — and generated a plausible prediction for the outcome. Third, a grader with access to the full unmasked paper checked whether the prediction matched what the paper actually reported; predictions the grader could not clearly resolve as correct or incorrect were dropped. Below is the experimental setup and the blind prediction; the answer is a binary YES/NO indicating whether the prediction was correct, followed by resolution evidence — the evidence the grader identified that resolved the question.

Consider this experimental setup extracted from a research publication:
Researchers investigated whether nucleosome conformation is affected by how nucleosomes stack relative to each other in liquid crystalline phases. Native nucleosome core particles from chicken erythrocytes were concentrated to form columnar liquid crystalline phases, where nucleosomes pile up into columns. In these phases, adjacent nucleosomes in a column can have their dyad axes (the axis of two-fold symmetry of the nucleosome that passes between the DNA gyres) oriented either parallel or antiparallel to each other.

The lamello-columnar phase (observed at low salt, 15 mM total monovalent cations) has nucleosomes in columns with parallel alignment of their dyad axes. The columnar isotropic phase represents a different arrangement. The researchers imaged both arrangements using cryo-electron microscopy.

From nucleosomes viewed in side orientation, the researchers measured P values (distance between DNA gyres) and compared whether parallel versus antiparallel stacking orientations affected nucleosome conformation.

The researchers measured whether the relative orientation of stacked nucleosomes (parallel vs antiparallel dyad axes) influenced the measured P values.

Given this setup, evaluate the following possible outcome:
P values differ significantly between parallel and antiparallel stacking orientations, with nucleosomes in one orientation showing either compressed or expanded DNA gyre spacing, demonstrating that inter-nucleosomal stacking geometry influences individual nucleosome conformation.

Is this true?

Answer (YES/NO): NO